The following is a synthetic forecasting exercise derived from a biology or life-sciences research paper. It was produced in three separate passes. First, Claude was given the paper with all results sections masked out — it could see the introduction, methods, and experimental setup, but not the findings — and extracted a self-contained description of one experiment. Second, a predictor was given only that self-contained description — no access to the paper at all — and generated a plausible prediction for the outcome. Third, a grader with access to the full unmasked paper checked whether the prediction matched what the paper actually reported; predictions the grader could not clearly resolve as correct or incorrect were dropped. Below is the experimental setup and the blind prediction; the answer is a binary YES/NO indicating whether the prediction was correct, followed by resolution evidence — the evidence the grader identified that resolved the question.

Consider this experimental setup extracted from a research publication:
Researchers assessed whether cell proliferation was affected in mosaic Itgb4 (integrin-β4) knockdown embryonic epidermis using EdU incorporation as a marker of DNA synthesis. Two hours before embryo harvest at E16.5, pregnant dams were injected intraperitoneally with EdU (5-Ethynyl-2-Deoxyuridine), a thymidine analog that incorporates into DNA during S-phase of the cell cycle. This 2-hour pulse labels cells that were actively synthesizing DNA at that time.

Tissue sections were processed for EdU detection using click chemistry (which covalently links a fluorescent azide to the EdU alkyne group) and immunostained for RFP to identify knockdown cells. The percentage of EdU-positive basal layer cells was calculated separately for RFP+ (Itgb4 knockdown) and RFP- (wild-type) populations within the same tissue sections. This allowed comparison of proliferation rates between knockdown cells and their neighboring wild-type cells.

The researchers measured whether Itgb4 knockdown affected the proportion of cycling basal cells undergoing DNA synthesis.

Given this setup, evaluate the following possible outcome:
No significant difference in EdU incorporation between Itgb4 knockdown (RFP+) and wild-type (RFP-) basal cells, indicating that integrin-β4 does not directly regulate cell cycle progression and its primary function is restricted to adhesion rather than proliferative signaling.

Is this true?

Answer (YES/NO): YES